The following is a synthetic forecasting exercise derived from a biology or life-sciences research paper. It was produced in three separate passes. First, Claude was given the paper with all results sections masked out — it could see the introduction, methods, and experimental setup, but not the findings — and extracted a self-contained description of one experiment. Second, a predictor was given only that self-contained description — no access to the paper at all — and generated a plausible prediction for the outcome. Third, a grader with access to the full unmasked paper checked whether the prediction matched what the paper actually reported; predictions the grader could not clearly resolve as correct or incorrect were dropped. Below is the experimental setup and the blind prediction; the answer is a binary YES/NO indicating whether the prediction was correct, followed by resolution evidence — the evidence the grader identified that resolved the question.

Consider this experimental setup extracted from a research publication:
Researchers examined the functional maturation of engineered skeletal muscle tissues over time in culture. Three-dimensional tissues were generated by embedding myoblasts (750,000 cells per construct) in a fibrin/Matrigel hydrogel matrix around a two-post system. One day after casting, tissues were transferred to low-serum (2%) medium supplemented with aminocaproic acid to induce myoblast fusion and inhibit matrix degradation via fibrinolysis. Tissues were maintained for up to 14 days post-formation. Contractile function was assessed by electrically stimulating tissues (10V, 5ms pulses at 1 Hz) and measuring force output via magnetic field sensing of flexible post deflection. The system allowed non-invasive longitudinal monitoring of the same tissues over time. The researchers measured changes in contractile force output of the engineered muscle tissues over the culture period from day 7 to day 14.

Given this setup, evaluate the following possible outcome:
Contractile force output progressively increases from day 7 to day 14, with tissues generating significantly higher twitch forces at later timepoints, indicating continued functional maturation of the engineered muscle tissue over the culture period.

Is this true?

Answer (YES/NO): NO